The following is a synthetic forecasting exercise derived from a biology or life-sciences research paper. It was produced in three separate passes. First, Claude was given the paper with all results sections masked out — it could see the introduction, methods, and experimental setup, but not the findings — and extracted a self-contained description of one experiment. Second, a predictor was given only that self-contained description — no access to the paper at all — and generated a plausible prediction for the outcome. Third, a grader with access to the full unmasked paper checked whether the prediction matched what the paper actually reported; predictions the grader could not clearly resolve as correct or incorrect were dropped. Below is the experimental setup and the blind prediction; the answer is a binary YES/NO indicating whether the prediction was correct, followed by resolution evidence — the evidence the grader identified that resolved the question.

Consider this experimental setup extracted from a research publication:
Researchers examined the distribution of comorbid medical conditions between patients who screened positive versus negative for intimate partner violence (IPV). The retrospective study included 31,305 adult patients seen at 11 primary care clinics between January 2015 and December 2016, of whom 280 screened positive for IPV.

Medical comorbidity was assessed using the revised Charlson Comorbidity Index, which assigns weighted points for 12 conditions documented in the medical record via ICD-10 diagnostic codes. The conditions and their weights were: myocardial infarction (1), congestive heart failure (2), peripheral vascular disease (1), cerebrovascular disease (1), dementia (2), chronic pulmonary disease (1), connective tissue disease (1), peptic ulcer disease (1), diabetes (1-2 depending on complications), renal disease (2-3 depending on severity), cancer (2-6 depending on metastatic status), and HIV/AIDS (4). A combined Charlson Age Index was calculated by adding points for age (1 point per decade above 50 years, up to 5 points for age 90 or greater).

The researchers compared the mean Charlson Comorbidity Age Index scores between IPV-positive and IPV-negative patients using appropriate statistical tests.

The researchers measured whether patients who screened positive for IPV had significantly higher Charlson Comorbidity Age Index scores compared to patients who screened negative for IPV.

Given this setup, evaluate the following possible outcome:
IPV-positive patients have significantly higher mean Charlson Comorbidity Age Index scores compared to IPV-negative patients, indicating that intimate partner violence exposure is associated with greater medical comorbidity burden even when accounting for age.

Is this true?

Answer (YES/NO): NO